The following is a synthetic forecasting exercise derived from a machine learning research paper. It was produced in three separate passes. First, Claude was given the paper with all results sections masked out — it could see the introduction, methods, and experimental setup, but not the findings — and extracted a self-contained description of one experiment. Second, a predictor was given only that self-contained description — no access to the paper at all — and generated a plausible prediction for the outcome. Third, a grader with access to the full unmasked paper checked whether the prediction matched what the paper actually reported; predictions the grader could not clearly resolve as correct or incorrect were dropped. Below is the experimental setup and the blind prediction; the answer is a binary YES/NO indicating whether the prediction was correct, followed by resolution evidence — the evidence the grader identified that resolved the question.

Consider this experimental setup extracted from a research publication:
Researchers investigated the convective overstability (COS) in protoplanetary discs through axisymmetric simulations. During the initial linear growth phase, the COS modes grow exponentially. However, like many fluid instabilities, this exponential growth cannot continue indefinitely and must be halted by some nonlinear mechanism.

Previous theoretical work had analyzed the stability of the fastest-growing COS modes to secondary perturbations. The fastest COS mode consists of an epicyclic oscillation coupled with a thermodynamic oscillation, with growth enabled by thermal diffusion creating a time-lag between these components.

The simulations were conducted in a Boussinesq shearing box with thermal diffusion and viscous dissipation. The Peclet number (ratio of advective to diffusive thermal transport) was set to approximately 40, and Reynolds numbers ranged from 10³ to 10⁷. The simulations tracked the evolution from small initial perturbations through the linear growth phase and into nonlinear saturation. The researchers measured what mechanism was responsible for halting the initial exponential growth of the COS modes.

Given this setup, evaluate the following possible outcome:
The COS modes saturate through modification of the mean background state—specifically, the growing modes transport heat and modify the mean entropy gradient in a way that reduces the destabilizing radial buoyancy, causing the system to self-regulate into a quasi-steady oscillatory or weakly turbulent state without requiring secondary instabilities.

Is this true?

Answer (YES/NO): NO